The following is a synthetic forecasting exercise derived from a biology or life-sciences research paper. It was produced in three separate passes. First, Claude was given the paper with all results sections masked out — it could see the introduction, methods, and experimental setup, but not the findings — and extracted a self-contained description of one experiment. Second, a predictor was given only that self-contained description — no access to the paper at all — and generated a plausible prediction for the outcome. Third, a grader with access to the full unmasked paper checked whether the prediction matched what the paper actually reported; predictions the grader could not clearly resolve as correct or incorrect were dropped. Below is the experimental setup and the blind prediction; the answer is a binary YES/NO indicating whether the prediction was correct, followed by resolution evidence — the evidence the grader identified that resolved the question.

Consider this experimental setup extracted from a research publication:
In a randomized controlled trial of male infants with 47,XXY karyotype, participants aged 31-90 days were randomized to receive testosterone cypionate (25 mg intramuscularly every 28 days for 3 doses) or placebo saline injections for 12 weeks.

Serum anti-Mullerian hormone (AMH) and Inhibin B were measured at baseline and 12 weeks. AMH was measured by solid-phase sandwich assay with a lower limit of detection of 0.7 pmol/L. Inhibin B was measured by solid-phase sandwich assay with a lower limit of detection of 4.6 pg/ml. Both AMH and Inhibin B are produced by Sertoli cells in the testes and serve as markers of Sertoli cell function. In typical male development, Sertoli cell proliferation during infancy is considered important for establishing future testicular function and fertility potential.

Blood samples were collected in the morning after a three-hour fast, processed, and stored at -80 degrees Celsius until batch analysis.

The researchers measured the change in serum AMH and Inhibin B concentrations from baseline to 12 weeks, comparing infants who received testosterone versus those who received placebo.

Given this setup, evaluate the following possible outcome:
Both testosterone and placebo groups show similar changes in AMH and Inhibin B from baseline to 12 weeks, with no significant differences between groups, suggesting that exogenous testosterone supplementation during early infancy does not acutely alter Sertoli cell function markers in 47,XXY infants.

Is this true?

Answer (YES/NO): NO